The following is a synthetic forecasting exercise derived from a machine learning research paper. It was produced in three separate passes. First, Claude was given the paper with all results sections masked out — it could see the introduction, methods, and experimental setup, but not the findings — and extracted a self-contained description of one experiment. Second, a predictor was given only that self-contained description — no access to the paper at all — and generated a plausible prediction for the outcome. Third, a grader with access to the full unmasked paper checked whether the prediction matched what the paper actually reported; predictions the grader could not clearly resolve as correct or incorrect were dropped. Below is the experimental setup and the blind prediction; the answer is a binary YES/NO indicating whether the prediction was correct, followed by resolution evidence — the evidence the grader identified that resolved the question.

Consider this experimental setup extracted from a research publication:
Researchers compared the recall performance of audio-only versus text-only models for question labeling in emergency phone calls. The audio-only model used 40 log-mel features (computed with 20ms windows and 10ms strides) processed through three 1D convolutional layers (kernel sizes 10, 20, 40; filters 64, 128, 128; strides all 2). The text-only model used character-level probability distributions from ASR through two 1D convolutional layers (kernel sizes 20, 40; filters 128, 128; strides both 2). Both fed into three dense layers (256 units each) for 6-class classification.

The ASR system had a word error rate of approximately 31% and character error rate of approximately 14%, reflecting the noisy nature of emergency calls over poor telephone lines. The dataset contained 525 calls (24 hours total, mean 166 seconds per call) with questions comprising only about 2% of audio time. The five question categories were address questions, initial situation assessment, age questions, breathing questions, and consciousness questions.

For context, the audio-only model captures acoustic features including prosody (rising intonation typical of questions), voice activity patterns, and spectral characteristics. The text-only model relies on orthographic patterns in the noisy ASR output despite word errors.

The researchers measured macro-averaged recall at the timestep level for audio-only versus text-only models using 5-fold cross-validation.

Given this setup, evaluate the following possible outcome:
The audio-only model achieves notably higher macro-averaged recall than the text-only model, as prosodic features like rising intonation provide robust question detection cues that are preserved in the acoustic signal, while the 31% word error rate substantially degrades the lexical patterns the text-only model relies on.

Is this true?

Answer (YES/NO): NO